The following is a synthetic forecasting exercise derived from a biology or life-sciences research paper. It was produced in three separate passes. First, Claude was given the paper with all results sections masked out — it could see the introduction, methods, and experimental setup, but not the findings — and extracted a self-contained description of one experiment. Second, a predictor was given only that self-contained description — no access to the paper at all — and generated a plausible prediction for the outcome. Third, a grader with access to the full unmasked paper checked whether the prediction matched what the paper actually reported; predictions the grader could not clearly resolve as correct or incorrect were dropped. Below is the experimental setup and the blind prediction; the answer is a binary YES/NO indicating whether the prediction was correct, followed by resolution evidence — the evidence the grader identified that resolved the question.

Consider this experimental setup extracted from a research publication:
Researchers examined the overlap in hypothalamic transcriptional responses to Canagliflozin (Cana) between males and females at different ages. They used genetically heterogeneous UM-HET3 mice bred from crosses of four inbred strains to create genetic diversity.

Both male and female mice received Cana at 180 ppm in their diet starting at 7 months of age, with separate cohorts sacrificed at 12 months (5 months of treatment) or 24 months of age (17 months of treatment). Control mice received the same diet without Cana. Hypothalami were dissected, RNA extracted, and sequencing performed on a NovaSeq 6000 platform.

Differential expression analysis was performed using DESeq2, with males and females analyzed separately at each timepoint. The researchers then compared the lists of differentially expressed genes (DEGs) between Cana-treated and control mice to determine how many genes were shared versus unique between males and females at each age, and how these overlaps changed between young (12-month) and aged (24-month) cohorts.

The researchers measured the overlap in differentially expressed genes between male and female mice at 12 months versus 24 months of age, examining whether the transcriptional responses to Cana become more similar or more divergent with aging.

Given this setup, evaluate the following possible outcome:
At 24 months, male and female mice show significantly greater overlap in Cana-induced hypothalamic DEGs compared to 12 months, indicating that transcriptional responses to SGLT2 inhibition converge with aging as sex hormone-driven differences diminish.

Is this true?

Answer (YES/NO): NO